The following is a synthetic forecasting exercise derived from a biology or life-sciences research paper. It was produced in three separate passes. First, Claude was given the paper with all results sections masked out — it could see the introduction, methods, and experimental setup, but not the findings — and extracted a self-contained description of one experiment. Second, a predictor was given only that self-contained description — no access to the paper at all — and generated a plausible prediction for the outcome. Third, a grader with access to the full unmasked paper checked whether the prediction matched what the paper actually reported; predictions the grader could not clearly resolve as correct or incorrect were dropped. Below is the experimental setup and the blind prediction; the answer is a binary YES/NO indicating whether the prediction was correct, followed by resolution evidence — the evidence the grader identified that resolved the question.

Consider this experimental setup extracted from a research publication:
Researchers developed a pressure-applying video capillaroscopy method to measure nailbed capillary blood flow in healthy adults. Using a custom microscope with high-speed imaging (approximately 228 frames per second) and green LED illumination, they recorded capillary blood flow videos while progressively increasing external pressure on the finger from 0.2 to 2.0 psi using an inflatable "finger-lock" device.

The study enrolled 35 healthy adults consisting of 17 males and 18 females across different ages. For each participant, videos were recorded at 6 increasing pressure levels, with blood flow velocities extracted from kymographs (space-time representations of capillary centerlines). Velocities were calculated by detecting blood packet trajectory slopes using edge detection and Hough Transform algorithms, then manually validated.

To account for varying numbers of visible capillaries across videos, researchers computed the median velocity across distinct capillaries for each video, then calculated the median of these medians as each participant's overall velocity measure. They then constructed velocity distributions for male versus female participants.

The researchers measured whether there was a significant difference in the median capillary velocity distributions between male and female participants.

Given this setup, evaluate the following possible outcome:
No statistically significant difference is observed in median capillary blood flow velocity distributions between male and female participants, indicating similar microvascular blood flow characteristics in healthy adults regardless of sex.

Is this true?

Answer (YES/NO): YES